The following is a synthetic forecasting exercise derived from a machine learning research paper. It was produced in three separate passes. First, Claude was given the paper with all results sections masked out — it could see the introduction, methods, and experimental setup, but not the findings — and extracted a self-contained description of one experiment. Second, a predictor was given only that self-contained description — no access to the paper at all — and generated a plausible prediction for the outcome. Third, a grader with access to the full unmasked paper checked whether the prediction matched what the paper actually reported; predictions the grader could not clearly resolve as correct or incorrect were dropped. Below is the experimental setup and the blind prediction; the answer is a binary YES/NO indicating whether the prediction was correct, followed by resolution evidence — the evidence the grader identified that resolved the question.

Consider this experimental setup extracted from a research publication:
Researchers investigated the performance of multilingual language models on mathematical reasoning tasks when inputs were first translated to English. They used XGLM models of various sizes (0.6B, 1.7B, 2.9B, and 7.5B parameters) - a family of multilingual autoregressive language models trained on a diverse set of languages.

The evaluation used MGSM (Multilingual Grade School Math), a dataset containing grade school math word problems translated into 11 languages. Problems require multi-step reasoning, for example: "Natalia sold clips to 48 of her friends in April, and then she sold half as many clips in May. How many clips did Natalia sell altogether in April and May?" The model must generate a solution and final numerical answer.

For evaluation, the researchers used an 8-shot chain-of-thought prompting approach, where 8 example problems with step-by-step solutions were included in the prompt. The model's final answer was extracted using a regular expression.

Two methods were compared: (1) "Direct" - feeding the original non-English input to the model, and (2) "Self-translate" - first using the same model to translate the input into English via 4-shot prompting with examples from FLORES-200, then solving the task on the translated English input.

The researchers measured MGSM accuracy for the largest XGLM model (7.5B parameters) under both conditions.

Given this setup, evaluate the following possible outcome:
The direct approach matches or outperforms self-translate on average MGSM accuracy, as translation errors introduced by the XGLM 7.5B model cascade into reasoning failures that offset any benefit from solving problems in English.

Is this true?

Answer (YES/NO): YES